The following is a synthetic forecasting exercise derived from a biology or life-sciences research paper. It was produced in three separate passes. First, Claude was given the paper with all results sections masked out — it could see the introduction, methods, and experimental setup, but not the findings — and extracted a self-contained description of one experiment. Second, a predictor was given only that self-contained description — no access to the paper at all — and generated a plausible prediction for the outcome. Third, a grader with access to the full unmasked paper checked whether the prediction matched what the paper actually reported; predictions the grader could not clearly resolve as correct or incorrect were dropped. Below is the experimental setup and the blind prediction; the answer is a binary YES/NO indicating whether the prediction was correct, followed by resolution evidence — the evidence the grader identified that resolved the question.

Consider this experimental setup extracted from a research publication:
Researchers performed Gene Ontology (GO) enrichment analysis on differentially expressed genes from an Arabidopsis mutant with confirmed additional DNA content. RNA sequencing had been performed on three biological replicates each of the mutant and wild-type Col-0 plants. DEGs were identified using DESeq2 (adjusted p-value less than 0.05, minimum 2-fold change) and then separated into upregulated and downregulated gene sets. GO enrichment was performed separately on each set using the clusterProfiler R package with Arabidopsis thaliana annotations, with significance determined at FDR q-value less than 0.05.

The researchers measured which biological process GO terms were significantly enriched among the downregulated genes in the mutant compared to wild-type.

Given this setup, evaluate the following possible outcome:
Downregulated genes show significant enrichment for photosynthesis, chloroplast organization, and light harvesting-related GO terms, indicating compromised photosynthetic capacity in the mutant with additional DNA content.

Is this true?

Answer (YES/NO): NO